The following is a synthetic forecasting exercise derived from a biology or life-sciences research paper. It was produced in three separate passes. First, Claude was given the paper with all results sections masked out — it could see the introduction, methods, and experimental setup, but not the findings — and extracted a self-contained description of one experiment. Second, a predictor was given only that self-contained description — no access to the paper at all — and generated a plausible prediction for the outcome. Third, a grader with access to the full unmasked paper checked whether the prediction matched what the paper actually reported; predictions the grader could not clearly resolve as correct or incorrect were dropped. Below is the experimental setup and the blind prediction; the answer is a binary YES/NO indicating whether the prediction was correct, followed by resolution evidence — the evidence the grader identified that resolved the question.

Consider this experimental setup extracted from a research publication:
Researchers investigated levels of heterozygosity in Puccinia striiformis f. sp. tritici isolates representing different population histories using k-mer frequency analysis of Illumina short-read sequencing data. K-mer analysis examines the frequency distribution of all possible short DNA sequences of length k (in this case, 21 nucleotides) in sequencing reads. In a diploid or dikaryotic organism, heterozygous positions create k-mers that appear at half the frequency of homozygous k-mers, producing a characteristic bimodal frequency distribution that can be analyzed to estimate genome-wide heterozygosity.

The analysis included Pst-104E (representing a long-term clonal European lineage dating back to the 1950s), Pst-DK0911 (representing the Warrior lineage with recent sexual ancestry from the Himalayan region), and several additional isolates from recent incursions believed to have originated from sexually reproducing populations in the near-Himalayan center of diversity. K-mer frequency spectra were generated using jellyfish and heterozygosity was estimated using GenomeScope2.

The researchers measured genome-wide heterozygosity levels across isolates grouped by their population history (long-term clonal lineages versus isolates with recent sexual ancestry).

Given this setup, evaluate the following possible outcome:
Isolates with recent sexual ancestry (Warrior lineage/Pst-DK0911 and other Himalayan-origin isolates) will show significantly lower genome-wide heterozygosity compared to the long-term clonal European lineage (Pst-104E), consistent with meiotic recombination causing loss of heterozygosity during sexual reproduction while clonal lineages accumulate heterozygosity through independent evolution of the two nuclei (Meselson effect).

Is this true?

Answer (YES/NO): YES